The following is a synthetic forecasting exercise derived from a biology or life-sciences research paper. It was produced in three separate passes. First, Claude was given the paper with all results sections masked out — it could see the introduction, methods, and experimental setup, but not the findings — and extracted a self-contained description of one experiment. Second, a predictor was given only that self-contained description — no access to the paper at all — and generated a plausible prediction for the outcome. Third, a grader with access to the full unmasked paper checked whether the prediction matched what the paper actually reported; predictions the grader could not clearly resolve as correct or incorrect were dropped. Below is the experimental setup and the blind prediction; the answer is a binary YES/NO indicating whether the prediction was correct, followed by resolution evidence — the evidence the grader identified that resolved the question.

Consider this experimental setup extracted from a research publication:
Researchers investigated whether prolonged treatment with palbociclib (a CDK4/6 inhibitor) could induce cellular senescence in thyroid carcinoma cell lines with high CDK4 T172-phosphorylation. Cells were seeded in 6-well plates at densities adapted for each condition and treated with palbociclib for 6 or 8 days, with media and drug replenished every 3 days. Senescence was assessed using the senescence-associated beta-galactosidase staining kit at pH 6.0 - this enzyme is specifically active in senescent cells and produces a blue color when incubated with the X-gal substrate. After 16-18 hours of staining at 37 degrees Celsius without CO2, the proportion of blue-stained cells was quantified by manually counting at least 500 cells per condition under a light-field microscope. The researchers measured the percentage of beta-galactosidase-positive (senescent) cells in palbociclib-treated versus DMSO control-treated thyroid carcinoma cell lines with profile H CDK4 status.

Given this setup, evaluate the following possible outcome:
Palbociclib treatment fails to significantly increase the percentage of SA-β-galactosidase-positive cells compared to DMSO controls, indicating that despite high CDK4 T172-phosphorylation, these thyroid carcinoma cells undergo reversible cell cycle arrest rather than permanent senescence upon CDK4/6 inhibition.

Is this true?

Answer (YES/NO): NO